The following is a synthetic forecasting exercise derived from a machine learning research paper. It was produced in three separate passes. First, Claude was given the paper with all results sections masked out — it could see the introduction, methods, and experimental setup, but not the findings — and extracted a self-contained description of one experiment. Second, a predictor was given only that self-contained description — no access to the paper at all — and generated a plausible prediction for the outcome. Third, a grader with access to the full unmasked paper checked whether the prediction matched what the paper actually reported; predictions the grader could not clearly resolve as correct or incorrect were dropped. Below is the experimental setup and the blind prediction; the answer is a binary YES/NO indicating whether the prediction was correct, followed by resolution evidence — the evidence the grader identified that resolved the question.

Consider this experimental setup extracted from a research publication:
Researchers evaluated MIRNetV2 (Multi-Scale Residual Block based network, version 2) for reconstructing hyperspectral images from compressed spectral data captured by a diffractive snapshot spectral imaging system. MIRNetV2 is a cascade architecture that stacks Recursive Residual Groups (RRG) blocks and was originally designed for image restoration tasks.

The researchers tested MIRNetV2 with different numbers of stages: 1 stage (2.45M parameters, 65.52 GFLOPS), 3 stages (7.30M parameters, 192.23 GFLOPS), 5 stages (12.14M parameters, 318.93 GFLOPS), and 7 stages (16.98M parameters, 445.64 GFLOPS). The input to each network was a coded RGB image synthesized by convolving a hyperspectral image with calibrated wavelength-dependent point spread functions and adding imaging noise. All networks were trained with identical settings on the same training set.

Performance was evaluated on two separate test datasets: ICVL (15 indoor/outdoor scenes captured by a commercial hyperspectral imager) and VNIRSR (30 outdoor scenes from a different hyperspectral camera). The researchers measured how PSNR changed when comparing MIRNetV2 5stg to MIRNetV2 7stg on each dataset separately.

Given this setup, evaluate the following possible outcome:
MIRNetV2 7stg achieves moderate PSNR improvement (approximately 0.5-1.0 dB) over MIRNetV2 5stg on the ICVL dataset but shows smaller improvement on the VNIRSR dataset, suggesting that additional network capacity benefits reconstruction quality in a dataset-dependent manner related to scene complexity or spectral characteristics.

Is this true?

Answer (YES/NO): NO